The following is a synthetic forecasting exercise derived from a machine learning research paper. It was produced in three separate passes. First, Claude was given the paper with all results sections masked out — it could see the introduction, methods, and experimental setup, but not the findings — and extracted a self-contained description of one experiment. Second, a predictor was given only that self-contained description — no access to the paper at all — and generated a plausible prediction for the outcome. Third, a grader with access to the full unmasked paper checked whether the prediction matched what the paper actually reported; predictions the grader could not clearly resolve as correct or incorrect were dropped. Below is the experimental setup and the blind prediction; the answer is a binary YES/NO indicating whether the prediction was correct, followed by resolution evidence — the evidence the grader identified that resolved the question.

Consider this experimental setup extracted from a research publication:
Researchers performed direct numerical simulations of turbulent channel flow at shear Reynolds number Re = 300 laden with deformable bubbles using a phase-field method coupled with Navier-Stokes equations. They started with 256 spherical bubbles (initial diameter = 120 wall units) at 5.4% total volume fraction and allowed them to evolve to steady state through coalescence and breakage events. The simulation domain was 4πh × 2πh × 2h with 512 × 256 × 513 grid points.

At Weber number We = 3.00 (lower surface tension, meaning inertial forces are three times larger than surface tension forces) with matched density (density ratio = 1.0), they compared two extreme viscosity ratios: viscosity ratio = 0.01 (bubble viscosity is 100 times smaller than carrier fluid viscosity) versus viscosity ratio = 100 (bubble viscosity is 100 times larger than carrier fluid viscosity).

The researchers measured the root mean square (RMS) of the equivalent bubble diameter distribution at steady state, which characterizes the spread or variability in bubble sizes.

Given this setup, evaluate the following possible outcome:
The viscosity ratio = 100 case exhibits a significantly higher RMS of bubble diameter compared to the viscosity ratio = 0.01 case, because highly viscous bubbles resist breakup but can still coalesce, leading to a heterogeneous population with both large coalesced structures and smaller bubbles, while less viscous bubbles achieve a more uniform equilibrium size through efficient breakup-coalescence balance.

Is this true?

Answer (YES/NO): YES